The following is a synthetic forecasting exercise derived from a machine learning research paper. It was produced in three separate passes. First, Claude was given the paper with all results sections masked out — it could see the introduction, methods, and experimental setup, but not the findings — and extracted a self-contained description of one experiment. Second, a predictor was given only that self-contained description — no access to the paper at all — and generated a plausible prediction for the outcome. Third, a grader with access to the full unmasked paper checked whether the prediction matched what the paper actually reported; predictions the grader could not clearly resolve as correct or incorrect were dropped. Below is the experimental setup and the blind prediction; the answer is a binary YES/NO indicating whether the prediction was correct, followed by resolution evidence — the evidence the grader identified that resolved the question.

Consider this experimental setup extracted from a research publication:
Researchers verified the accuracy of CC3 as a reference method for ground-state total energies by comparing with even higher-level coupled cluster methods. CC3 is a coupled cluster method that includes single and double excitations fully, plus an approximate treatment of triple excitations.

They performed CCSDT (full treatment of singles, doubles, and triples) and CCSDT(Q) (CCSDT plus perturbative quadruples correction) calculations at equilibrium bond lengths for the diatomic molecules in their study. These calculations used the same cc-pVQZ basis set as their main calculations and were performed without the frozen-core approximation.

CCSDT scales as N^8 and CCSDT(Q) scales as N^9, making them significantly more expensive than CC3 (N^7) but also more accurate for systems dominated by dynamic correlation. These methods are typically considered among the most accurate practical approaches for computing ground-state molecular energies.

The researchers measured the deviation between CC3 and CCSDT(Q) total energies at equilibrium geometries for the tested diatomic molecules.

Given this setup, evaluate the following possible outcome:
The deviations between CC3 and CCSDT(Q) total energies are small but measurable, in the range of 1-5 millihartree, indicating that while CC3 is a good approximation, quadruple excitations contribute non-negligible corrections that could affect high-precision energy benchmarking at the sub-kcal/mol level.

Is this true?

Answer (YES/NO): NO